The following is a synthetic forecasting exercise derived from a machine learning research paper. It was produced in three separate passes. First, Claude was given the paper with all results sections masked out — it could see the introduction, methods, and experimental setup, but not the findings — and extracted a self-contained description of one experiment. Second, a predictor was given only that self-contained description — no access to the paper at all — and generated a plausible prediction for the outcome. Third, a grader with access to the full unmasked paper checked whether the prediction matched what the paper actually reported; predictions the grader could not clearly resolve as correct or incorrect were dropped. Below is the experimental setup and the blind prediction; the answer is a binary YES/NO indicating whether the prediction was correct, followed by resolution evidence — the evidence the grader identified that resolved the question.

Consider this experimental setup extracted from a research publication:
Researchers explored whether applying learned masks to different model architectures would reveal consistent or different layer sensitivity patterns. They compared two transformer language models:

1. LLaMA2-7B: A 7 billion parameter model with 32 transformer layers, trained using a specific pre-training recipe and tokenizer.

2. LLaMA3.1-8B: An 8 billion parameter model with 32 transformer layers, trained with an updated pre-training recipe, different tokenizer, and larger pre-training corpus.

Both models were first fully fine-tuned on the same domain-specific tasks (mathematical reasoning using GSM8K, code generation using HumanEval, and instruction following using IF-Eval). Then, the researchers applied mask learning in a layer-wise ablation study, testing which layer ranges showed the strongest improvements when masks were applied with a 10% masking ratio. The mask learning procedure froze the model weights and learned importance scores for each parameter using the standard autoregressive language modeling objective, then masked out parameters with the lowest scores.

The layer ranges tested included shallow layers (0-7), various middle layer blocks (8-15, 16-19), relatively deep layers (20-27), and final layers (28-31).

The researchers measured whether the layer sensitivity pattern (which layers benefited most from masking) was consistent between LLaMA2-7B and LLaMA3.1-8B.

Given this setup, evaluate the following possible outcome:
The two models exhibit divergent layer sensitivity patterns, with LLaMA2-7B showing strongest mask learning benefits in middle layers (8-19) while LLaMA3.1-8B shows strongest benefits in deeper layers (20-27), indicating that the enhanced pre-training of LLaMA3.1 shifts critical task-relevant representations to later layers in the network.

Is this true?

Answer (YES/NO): NO